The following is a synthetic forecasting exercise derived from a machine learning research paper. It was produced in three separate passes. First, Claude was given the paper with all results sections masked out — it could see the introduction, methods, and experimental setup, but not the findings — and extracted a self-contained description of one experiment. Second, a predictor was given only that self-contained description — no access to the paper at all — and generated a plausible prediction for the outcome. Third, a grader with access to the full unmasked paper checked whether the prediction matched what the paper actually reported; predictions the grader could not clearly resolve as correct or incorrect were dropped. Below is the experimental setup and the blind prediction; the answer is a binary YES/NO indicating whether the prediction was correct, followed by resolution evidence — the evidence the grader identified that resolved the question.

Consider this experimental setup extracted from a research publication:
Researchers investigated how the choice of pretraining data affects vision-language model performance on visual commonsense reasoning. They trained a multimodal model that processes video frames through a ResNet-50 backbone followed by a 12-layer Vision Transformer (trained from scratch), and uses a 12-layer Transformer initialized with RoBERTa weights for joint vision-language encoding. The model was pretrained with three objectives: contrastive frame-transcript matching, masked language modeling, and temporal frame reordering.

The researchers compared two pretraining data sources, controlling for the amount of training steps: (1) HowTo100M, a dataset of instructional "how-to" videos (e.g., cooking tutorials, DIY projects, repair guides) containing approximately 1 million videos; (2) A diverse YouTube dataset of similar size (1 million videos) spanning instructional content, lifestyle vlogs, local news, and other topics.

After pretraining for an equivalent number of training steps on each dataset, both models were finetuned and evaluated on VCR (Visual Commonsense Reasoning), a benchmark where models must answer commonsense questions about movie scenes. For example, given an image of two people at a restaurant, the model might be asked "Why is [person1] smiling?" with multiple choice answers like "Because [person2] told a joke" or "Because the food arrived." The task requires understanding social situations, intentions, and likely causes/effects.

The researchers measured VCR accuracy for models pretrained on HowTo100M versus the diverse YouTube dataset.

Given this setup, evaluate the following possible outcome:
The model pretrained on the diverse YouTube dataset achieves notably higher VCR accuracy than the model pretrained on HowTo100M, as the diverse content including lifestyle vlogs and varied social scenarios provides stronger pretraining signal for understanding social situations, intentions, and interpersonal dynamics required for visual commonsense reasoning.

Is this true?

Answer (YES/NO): YES